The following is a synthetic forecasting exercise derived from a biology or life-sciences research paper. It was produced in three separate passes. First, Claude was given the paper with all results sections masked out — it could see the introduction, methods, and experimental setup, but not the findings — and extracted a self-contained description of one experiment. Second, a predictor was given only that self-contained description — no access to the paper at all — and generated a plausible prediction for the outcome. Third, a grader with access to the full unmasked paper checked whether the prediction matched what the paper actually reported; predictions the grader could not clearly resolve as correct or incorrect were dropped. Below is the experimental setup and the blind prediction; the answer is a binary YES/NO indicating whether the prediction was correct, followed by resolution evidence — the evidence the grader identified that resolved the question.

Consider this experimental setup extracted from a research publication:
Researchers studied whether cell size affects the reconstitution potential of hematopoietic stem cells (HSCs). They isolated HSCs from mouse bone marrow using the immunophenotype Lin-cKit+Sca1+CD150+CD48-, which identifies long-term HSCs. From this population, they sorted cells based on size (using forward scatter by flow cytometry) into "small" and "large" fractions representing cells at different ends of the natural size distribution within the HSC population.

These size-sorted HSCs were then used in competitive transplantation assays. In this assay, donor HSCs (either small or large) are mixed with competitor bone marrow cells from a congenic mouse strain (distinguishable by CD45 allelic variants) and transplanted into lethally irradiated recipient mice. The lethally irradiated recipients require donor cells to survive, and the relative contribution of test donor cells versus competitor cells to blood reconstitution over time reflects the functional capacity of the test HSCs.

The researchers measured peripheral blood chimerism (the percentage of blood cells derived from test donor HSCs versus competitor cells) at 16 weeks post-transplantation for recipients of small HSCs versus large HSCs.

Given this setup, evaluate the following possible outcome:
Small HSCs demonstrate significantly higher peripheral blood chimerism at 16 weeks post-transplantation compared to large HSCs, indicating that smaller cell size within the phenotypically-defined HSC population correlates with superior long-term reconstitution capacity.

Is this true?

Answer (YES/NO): YES